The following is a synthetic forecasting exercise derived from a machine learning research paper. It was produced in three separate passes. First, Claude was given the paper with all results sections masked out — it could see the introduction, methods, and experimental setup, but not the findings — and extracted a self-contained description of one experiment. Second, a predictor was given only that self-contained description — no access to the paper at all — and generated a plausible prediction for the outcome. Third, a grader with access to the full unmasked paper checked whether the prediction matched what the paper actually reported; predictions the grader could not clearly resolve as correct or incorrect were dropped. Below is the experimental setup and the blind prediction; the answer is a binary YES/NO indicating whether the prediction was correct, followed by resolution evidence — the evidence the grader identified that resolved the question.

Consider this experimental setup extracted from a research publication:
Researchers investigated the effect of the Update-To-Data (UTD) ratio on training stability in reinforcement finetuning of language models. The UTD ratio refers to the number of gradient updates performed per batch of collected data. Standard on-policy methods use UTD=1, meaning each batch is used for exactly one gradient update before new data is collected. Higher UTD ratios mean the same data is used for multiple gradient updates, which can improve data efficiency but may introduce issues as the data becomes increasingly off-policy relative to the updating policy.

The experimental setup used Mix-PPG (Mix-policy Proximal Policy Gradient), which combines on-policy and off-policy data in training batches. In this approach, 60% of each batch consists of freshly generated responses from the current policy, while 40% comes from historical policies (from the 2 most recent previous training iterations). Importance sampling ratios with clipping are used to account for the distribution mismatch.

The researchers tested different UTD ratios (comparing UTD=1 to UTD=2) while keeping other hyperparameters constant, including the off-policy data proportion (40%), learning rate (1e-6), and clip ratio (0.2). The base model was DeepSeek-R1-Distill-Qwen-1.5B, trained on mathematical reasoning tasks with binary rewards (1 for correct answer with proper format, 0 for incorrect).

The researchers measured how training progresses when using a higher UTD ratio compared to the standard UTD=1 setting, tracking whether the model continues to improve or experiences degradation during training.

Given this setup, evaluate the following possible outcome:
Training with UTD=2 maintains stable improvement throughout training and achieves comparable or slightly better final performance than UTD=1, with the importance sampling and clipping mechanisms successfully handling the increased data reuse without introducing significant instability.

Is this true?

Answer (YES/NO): NO